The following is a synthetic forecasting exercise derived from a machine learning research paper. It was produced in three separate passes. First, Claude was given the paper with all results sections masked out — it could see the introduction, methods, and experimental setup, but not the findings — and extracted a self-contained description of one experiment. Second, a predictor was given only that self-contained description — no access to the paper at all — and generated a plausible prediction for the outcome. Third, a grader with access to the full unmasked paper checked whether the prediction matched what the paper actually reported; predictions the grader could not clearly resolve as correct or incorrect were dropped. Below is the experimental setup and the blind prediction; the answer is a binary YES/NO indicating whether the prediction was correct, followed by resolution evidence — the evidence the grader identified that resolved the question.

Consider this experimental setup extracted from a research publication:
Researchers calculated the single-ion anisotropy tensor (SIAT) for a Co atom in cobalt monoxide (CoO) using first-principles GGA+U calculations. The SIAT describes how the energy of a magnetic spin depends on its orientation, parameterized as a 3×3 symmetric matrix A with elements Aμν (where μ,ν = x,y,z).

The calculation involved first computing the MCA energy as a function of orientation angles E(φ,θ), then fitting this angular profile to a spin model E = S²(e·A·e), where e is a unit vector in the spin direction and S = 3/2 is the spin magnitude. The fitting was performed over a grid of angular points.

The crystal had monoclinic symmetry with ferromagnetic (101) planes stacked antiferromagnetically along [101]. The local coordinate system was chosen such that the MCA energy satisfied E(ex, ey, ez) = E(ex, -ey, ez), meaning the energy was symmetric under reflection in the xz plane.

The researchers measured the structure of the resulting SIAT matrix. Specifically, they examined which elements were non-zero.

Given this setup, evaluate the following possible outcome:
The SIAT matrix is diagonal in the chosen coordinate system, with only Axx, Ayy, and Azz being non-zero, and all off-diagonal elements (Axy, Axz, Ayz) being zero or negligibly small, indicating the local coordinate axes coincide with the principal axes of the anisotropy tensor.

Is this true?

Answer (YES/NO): NO